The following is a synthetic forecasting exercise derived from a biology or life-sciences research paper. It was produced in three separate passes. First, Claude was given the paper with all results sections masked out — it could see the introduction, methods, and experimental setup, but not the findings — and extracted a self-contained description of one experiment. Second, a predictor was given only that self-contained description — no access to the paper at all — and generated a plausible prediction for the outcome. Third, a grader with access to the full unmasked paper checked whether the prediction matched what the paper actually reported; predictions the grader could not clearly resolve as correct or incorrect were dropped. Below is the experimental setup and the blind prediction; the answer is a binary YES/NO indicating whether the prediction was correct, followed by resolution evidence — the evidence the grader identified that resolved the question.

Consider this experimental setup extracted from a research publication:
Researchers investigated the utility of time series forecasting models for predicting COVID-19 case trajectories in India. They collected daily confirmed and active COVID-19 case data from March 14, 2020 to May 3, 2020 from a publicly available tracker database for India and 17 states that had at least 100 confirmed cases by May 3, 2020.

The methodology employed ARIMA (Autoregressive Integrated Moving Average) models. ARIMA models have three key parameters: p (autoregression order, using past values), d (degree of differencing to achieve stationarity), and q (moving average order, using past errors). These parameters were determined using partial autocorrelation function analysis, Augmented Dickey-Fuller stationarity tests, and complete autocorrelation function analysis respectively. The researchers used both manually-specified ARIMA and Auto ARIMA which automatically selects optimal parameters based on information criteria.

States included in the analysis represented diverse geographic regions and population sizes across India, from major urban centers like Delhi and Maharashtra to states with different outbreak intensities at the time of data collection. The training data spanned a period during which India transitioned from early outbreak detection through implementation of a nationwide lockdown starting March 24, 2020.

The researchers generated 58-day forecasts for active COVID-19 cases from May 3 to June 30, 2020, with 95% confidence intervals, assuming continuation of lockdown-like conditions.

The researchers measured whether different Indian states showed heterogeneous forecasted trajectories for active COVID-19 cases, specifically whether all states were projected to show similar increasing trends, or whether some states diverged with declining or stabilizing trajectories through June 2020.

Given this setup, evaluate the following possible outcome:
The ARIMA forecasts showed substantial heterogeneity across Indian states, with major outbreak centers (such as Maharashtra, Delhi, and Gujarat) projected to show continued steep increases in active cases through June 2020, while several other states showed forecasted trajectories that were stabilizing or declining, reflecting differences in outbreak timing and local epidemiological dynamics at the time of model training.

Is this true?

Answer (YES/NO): YES